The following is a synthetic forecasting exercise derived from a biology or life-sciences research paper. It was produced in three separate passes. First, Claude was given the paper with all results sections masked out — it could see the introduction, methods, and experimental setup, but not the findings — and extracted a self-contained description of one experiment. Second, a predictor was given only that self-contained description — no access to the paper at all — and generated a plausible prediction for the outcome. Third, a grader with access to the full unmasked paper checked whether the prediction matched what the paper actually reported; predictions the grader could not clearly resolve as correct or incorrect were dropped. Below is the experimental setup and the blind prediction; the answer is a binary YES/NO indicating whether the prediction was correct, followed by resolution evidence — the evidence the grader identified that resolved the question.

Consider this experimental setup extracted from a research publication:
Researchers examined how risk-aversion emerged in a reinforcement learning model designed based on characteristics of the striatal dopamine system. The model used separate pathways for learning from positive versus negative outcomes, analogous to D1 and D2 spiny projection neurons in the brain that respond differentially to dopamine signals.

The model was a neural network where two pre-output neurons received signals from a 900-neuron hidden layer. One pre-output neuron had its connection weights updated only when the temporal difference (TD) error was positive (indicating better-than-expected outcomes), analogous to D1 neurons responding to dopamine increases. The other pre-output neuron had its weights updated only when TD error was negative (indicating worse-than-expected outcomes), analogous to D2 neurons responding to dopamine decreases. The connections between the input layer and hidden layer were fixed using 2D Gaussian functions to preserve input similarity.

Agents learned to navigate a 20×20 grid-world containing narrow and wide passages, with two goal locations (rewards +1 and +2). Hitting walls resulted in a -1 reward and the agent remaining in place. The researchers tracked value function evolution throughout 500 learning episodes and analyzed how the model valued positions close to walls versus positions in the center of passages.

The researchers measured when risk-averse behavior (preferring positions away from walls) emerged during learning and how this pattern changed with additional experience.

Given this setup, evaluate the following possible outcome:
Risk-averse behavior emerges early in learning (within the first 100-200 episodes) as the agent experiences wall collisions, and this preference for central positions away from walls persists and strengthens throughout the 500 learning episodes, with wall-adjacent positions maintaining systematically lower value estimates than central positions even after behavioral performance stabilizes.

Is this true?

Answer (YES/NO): NO